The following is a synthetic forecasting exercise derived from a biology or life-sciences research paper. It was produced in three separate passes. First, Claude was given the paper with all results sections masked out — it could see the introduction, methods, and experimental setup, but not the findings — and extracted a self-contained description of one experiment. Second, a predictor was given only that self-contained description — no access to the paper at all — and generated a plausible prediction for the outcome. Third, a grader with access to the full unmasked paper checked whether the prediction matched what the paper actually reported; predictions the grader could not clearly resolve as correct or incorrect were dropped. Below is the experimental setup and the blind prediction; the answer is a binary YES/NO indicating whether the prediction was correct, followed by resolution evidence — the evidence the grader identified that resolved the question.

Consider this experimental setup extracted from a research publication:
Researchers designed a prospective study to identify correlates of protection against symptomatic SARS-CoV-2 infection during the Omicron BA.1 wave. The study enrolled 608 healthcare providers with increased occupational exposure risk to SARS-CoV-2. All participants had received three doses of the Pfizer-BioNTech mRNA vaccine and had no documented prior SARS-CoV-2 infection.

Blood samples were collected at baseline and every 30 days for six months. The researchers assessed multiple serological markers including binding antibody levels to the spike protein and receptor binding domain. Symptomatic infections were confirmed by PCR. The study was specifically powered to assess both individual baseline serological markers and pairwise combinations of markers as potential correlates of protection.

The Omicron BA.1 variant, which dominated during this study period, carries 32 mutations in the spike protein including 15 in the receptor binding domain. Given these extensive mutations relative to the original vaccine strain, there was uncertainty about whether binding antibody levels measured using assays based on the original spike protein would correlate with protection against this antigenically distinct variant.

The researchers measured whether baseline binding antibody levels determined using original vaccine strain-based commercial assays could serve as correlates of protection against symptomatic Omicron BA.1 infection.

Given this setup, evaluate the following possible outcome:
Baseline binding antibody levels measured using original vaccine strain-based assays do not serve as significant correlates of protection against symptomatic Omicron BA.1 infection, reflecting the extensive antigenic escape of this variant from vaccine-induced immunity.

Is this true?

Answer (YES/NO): NO